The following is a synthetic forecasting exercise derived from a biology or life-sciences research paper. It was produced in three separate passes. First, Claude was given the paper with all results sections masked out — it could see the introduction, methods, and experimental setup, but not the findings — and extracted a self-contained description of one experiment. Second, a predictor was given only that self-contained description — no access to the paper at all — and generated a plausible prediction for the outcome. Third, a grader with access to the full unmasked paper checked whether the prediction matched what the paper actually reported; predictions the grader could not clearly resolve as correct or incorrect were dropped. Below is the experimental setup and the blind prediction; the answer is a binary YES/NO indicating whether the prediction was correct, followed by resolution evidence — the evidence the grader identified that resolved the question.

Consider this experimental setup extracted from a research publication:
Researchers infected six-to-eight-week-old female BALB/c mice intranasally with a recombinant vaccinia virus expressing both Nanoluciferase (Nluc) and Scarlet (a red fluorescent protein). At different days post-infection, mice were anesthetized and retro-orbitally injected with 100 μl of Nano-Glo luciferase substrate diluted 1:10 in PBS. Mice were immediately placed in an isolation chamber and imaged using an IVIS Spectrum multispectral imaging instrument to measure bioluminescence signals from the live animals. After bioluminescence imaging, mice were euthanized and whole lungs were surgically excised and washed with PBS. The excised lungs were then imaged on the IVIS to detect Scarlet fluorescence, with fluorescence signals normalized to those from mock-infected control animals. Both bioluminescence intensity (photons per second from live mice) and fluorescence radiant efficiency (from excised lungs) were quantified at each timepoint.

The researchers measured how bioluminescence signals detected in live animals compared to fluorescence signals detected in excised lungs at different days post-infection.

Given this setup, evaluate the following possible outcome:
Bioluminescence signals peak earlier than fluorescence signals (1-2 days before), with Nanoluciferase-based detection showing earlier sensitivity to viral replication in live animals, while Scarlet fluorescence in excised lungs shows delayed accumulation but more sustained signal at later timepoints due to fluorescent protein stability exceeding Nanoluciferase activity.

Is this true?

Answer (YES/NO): NO